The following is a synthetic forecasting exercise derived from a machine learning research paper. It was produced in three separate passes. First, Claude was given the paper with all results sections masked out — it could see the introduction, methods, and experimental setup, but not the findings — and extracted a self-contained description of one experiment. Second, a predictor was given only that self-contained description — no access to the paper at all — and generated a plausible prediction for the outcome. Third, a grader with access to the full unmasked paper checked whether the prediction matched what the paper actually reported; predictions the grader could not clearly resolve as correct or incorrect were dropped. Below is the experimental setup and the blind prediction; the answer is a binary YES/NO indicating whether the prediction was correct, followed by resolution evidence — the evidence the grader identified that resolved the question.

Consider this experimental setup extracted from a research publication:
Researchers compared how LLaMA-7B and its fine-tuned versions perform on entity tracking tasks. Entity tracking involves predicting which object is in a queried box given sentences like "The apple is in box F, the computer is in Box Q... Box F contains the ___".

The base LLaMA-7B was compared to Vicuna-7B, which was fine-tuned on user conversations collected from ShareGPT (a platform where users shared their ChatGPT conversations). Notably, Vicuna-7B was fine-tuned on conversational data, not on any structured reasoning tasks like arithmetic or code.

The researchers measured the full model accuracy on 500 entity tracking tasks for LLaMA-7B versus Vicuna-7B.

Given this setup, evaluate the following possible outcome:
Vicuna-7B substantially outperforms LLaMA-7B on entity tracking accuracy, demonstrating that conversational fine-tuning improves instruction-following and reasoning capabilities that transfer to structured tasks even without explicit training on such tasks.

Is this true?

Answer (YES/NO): NO